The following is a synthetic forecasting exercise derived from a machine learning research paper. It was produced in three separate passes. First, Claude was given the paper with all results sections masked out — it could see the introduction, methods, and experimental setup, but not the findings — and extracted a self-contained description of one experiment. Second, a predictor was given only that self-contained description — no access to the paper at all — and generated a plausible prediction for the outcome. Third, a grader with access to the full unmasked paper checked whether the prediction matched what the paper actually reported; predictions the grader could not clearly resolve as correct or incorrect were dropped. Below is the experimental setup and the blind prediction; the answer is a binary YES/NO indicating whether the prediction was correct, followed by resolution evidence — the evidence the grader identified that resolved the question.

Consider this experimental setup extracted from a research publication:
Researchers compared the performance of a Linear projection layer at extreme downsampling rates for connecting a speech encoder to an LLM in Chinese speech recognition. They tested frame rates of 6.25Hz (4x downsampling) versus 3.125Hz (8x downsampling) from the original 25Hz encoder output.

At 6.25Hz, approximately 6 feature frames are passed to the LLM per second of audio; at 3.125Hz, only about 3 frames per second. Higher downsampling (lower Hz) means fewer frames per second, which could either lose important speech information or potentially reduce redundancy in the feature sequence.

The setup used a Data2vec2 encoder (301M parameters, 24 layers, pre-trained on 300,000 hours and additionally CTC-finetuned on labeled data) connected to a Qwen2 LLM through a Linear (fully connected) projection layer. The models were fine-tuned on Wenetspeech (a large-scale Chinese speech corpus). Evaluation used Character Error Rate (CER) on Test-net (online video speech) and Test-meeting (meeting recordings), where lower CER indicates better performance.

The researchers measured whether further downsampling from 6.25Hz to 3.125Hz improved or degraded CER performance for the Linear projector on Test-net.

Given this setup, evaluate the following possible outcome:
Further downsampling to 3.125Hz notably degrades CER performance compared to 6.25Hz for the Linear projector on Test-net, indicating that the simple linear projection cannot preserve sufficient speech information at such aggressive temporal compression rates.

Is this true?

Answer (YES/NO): YES